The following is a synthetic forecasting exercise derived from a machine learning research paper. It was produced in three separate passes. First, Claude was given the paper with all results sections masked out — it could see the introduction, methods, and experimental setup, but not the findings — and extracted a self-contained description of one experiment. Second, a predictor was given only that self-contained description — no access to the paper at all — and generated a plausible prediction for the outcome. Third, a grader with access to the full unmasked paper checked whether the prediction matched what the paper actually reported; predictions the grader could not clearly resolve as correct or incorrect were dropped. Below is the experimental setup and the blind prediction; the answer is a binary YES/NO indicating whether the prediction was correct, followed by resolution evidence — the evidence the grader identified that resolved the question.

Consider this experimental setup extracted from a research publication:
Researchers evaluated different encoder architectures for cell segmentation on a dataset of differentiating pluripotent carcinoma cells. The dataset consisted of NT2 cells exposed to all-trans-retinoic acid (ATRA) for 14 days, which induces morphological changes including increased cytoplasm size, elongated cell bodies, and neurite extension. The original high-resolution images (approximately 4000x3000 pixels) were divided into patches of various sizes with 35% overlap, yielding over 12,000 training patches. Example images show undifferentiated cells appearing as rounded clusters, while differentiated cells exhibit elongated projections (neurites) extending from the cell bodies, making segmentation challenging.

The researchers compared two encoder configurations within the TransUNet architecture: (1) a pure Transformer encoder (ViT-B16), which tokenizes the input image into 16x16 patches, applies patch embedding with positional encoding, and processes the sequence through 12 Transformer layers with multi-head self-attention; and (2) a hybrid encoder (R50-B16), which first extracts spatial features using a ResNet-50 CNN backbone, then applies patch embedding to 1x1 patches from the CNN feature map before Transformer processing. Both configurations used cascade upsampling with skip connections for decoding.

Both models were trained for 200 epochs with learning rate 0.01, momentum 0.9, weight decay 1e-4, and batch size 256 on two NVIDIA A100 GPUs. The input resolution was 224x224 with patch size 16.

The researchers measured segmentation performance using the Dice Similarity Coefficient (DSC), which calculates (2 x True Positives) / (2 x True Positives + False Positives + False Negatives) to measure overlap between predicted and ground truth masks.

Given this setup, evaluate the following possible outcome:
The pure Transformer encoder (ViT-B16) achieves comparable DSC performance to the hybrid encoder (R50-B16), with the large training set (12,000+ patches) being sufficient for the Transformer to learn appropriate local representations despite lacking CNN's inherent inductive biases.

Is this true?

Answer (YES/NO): NO